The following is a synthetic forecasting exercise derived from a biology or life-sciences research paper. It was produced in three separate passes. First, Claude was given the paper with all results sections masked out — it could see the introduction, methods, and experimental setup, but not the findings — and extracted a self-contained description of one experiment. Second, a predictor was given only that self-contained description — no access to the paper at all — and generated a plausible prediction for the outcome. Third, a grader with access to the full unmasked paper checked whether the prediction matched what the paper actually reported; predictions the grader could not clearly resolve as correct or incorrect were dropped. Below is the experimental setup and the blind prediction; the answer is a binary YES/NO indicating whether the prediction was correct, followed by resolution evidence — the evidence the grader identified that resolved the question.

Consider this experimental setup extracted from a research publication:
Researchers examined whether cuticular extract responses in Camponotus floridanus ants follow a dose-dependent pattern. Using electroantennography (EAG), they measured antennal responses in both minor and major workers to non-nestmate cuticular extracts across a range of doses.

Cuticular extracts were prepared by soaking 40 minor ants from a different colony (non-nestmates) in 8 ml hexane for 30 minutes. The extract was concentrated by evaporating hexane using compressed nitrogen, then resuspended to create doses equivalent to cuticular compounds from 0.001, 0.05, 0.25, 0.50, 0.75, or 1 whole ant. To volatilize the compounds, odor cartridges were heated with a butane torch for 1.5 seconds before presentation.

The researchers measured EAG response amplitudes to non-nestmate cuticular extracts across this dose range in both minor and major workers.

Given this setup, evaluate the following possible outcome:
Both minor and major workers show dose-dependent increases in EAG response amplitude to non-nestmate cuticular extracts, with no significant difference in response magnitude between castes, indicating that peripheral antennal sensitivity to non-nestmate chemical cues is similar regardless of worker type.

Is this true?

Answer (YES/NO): NO